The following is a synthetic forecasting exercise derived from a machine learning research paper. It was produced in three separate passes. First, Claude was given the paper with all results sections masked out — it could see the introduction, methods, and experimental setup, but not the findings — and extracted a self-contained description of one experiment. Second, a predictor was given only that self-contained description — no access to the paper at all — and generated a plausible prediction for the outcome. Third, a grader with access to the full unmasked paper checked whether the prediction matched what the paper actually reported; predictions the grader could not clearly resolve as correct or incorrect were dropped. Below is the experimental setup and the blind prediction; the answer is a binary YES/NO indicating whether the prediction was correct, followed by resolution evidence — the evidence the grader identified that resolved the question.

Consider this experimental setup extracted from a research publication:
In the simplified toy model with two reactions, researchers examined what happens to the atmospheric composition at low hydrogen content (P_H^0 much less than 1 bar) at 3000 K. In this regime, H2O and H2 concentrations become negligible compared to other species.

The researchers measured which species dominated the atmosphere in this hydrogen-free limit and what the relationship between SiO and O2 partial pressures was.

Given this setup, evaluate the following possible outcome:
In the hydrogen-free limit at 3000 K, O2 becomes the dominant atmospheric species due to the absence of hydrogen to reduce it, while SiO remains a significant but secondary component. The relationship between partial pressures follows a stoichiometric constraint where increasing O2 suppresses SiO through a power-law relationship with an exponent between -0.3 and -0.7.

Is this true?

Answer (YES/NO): NO